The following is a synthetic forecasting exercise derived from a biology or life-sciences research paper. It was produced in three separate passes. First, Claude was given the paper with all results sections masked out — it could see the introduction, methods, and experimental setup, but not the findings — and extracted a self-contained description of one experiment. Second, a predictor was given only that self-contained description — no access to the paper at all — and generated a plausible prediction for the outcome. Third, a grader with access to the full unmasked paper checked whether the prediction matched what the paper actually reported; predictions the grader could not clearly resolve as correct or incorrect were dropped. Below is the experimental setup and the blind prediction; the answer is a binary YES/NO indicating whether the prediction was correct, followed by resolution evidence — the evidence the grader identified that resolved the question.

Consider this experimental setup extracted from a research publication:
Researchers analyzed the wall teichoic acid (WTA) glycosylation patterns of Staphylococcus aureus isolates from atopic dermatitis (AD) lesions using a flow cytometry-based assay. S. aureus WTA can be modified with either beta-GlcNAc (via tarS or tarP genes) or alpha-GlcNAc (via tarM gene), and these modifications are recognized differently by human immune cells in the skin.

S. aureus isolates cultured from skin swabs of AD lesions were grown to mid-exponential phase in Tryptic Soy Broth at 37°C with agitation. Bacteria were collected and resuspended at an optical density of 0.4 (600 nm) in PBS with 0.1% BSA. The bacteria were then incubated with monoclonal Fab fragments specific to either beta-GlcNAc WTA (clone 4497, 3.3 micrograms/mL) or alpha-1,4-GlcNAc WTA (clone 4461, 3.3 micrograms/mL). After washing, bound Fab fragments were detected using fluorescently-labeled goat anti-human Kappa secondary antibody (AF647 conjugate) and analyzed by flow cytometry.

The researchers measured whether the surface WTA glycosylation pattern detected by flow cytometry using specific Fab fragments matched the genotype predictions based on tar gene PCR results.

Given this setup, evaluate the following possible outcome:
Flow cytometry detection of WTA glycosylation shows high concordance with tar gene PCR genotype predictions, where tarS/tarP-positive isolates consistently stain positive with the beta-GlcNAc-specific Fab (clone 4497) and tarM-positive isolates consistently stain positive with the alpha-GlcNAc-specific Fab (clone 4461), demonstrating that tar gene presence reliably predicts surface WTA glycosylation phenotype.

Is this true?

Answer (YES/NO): YES